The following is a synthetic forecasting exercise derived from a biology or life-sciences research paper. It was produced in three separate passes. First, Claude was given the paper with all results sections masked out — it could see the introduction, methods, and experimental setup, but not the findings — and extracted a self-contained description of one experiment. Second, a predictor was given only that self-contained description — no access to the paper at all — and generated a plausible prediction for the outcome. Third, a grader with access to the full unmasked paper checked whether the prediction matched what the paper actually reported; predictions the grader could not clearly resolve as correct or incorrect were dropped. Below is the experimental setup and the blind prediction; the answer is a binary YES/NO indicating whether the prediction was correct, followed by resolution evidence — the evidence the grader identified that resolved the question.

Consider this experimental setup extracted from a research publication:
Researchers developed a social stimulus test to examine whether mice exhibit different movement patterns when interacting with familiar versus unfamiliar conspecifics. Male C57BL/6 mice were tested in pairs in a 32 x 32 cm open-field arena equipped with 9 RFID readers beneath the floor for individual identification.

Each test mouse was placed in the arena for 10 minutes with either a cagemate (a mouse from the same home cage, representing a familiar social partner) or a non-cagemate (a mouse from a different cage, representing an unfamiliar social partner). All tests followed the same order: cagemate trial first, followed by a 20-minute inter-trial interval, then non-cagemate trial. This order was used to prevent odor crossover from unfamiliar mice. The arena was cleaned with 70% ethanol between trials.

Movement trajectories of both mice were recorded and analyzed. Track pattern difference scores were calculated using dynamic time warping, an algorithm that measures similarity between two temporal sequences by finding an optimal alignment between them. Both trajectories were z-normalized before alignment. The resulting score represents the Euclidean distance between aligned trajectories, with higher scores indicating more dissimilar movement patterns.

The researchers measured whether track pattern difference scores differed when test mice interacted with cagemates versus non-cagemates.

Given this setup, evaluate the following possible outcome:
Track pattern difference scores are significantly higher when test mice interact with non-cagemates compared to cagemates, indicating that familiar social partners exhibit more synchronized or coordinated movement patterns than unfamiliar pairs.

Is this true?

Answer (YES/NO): NO